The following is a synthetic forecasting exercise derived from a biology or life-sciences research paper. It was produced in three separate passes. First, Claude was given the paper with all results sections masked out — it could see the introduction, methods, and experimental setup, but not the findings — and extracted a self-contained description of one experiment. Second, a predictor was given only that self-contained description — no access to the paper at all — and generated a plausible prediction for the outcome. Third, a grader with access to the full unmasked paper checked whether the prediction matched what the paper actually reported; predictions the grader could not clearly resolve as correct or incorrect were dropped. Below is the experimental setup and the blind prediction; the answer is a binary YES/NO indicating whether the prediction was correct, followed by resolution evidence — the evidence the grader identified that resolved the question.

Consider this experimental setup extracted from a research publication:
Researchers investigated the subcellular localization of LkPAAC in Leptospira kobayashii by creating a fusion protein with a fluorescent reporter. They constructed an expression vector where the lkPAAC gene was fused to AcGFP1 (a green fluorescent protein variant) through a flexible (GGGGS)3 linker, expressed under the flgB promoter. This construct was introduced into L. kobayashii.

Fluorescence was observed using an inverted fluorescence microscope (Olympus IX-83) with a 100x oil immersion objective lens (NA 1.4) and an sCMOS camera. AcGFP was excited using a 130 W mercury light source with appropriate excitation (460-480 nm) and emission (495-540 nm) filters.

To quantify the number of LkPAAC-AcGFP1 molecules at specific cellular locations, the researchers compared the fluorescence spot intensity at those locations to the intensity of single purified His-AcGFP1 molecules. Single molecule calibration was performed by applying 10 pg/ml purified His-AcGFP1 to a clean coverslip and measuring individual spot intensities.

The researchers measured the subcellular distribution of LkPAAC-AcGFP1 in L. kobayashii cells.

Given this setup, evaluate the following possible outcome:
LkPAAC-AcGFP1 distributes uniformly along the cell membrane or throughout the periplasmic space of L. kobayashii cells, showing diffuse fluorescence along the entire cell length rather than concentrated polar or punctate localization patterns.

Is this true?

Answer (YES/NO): NO